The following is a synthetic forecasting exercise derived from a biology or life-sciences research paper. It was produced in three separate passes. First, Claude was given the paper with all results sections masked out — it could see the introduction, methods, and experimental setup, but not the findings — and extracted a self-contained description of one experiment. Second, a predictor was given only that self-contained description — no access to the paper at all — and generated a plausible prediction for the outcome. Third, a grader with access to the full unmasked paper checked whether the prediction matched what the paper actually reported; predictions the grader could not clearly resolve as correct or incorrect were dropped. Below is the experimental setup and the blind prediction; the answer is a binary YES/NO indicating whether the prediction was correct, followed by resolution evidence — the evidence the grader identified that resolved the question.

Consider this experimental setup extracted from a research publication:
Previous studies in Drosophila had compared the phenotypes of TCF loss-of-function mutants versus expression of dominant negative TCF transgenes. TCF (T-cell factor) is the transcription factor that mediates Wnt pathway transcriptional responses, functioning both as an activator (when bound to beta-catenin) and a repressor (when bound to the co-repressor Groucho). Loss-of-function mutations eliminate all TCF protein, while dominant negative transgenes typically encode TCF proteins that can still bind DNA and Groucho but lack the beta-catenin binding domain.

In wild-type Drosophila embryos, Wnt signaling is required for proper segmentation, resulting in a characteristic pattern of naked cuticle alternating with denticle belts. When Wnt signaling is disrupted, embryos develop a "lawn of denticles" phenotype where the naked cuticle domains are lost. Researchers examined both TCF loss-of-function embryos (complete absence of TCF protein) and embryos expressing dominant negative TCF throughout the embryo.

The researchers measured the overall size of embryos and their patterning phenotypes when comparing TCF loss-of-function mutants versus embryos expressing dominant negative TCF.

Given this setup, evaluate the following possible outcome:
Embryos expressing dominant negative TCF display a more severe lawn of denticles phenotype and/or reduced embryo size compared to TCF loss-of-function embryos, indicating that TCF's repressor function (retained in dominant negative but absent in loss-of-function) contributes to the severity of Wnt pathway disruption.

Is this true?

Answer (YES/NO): YES